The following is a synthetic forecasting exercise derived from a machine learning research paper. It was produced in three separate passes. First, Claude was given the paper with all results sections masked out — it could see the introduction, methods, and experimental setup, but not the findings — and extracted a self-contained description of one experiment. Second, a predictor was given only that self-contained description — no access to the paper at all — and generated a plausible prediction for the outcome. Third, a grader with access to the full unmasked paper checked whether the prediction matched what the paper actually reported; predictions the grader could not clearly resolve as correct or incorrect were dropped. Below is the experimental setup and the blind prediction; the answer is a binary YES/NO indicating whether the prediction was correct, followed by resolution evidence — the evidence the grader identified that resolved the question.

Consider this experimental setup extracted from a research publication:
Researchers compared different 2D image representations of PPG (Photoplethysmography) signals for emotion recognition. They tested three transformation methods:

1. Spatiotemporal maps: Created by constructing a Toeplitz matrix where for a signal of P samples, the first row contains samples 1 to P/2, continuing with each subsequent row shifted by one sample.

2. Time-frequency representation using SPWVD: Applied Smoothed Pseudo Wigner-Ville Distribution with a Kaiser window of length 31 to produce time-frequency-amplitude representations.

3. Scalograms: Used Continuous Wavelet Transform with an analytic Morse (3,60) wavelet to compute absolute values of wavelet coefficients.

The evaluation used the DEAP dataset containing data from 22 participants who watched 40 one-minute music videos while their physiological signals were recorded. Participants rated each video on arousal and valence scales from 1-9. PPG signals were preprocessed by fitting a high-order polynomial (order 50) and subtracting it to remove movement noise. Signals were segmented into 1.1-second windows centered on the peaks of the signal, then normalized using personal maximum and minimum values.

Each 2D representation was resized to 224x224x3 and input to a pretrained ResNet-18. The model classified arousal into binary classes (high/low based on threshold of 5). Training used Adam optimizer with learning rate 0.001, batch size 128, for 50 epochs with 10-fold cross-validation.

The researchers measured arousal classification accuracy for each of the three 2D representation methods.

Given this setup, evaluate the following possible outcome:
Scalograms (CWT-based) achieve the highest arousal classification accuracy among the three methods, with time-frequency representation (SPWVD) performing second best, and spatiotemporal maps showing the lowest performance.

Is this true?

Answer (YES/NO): YES